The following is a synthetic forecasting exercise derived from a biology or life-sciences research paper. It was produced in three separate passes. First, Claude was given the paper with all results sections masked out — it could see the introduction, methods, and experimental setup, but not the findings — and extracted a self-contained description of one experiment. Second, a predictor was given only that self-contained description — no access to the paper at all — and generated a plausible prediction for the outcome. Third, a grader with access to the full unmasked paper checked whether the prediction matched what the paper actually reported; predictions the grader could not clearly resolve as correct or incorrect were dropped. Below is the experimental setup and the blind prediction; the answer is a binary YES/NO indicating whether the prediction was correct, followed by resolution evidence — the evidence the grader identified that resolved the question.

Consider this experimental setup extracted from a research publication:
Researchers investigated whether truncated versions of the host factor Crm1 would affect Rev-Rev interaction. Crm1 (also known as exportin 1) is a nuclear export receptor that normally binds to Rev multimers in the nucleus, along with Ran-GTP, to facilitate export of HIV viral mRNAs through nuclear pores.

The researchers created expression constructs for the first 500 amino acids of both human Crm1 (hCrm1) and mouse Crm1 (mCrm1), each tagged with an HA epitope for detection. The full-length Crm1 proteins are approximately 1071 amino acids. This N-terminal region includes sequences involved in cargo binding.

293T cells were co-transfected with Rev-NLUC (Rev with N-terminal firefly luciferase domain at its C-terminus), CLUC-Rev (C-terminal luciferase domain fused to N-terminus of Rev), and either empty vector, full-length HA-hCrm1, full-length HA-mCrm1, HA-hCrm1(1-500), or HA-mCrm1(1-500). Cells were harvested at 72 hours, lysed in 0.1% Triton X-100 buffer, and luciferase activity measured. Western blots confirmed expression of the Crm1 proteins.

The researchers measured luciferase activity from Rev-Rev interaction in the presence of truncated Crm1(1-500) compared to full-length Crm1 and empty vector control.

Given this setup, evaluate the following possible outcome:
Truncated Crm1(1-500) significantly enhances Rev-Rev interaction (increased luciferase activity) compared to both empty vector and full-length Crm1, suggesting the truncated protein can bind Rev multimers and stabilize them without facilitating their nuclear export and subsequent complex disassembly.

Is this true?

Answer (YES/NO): NO